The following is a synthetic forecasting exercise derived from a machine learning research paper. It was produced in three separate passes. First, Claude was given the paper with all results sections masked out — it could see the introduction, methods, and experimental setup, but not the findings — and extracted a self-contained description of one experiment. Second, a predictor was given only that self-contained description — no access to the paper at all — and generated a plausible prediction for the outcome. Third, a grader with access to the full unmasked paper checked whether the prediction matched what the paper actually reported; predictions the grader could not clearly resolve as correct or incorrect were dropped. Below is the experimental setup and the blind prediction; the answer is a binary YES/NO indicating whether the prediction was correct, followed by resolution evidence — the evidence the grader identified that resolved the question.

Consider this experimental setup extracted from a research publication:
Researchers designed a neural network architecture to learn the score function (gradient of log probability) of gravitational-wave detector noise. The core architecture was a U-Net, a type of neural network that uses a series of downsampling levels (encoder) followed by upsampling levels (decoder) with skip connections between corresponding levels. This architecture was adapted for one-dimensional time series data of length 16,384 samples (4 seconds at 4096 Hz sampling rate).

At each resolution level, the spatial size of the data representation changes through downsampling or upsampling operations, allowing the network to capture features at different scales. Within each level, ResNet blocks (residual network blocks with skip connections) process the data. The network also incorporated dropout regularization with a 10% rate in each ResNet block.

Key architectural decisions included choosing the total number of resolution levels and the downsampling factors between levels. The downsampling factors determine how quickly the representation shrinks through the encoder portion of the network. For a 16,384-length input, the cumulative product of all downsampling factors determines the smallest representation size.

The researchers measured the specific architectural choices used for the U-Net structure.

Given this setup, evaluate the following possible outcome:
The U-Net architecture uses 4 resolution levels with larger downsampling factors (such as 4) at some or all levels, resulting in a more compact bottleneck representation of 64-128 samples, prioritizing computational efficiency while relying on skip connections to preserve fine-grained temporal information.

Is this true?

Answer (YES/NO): NO